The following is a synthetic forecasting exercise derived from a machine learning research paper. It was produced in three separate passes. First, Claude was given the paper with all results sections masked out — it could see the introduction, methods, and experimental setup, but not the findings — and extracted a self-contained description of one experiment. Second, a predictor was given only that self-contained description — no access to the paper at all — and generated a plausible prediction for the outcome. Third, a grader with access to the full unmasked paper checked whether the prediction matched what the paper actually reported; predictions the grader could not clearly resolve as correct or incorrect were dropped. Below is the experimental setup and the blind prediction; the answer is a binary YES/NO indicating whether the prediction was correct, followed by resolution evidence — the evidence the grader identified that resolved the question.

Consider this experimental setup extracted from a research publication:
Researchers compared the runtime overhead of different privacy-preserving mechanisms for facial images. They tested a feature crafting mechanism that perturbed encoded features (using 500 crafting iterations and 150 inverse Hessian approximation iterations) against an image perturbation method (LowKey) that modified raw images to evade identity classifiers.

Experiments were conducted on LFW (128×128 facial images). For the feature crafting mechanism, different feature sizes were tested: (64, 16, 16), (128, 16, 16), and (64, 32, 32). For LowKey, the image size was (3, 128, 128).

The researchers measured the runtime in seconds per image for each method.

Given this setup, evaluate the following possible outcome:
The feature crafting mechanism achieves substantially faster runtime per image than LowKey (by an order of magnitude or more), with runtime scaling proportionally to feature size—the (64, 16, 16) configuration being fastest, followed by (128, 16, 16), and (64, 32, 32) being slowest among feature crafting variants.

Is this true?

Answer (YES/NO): NO